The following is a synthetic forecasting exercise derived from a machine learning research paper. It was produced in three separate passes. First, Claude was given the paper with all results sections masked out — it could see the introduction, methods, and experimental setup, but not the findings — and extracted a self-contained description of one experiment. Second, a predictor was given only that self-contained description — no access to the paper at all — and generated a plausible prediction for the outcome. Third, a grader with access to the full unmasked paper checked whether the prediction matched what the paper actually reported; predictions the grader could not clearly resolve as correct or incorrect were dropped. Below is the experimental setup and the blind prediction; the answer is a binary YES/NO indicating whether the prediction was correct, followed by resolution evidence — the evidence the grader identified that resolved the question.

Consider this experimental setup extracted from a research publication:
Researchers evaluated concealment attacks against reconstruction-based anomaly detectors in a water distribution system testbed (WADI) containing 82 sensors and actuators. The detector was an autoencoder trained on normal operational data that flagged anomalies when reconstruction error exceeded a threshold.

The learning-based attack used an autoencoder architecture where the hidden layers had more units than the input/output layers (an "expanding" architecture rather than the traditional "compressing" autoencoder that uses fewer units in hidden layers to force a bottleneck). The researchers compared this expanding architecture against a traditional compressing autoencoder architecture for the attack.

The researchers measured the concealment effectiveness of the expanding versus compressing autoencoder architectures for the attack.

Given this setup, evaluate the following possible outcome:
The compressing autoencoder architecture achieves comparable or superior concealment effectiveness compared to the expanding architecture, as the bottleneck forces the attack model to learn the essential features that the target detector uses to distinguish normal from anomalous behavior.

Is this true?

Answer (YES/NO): NO